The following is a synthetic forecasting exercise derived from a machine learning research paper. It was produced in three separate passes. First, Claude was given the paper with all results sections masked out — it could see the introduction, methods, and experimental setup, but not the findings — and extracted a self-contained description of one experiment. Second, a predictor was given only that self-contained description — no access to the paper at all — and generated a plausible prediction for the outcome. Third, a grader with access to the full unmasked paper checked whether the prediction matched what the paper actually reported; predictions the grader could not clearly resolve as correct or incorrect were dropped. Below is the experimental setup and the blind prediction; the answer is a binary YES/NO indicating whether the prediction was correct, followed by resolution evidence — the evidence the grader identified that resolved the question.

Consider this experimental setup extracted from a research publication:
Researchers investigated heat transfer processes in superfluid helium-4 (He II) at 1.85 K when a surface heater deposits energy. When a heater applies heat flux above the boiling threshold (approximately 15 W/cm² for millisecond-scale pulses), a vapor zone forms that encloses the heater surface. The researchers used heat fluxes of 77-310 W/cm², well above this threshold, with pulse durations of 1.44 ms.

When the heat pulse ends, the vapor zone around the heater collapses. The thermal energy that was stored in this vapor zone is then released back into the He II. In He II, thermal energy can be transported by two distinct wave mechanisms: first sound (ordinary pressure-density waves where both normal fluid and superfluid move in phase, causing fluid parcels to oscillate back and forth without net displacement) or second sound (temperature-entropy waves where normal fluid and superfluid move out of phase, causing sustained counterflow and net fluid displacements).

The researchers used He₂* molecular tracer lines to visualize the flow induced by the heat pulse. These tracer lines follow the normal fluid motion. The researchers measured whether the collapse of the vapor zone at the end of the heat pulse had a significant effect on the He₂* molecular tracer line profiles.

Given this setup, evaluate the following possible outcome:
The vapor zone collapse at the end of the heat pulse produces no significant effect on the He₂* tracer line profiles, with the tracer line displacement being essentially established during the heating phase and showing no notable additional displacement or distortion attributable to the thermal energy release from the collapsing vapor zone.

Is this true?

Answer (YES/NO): YES